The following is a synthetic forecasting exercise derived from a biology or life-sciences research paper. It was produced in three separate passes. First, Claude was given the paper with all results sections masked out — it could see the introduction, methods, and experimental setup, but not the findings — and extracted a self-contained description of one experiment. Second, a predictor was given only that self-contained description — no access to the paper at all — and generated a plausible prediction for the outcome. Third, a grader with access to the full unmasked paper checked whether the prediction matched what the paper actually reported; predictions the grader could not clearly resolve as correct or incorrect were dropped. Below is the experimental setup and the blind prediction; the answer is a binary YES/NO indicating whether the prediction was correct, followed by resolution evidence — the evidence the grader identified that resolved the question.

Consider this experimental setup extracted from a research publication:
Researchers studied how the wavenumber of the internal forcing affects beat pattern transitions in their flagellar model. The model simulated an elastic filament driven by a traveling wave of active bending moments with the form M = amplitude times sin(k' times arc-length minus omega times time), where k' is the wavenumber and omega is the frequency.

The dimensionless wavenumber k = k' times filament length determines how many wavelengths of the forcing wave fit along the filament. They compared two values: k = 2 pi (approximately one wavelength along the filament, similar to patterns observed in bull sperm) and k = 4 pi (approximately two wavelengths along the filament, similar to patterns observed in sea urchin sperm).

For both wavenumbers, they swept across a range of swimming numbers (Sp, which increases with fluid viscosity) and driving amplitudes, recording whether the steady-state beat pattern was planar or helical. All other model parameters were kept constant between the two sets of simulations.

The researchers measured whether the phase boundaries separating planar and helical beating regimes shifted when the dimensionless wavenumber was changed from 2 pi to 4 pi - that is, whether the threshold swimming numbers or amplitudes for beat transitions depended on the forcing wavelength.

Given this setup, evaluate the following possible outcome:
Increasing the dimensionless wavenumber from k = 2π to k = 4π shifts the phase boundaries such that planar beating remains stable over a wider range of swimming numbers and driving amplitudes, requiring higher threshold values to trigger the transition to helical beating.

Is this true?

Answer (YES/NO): YES